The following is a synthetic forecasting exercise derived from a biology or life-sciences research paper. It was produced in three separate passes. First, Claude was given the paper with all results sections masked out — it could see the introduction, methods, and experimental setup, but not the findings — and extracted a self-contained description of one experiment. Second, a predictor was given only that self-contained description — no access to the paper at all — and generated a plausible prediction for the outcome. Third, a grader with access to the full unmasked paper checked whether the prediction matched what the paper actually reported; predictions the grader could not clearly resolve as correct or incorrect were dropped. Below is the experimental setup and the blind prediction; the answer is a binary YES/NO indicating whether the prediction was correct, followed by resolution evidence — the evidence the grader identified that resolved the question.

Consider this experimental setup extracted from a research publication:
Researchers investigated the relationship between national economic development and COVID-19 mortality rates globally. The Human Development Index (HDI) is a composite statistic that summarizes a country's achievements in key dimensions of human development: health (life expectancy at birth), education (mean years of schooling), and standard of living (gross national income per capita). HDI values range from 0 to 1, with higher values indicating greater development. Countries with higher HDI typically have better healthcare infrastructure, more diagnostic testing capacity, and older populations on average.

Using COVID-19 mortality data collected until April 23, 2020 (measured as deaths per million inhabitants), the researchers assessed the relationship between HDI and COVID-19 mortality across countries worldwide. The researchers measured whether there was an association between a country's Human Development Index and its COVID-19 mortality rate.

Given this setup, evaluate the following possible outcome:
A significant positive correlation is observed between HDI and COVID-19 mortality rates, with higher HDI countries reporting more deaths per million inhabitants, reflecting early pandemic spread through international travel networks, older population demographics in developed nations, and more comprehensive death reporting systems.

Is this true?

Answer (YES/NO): YES